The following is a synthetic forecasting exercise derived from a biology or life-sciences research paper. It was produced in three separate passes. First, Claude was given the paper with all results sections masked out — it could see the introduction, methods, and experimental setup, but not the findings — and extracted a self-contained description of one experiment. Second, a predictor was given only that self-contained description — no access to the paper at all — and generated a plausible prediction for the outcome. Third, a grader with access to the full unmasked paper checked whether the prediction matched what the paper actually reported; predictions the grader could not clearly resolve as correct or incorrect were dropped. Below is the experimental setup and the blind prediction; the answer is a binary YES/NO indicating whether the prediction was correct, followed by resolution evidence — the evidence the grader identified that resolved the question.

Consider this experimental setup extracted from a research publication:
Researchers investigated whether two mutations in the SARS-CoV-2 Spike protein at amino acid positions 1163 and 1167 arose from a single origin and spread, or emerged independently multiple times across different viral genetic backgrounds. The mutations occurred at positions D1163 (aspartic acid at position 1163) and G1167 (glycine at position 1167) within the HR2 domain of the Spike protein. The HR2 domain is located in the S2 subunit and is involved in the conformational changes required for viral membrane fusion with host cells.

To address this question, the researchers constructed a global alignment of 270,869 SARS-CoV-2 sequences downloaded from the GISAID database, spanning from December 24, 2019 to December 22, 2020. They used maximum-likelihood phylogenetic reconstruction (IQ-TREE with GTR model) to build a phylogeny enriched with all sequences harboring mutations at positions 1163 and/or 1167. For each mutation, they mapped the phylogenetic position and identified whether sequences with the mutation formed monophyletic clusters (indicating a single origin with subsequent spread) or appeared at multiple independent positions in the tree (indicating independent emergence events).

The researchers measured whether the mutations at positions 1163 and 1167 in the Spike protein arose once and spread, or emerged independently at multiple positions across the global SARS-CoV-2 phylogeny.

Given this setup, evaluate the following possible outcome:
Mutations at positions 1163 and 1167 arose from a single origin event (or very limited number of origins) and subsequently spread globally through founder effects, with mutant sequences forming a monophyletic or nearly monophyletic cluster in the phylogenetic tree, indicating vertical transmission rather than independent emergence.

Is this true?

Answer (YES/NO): NO